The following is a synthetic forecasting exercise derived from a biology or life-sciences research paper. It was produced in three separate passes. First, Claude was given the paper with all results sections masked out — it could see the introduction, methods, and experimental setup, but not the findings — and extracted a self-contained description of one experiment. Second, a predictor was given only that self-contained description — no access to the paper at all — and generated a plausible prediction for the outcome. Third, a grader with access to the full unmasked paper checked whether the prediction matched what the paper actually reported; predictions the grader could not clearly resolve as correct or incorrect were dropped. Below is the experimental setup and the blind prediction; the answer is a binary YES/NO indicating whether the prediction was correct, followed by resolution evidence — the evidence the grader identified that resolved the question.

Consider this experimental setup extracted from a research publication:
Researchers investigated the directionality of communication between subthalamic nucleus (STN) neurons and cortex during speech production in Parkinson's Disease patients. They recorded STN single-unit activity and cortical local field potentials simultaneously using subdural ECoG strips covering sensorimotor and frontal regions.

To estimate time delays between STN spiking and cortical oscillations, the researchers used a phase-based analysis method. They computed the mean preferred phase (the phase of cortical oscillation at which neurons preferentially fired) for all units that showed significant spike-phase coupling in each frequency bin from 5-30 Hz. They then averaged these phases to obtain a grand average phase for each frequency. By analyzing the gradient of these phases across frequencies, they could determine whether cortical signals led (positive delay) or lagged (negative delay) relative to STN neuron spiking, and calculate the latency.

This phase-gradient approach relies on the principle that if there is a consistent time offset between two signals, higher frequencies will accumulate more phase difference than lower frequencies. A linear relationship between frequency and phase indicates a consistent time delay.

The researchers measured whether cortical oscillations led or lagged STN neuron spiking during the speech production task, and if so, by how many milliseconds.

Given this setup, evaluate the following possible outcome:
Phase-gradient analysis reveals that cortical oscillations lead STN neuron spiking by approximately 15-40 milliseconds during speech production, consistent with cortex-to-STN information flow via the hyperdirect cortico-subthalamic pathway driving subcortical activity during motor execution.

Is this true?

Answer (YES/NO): NO